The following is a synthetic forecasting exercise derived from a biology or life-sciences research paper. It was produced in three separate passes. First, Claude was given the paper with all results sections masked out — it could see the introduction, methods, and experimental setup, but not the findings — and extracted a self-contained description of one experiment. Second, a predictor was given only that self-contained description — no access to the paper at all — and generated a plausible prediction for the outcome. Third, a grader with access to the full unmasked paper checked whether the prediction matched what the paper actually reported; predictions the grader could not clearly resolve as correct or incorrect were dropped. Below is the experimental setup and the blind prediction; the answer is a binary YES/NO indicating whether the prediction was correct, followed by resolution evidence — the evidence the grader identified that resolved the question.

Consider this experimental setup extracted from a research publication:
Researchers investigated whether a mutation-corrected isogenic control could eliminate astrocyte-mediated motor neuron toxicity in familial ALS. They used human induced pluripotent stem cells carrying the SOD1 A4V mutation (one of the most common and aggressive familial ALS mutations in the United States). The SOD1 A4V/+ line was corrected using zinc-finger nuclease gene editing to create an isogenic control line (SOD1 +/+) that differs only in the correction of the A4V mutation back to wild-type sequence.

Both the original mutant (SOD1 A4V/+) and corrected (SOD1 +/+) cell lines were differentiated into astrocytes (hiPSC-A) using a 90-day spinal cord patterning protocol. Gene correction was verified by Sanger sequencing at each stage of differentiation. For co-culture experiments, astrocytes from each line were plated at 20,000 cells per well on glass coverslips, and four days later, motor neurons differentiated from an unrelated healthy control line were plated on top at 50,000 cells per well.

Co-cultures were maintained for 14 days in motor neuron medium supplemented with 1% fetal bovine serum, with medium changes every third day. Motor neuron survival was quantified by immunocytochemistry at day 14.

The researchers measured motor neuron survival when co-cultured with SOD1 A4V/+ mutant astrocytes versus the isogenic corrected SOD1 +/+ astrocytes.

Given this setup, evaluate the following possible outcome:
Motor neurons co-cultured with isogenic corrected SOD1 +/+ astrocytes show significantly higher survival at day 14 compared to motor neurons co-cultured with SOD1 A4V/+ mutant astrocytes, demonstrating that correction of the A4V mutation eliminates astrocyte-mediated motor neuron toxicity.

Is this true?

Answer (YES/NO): NO